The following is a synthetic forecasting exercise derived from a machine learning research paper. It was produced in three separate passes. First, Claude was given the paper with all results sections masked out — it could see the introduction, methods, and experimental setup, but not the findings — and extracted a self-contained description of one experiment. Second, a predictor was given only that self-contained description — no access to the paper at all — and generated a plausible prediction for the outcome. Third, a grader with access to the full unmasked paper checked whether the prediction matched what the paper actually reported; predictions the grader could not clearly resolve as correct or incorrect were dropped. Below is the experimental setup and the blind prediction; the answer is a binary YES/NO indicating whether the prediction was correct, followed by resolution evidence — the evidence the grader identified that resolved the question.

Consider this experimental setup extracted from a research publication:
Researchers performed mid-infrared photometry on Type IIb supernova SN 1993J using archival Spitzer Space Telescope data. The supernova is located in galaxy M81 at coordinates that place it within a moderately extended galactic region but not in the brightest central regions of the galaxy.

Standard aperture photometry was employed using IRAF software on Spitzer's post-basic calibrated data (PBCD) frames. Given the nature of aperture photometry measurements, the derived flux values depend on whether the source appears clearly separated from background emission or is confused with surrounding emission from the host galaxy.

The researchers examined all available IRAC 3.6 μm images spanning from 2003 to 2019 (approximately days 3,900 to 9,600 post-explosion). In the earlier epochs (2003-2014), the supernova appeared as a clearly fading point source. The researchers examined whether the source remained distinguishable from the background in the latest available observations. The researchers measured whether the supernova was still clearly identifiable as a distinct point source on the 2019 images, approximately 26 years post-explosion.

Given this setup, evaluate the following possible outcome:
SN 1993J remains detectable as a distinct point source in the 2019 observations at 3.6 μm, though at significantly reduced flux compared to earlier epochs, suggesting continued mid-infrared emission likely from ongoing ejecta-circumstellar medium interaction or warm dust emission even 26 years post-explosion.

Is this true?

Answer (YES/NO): NO